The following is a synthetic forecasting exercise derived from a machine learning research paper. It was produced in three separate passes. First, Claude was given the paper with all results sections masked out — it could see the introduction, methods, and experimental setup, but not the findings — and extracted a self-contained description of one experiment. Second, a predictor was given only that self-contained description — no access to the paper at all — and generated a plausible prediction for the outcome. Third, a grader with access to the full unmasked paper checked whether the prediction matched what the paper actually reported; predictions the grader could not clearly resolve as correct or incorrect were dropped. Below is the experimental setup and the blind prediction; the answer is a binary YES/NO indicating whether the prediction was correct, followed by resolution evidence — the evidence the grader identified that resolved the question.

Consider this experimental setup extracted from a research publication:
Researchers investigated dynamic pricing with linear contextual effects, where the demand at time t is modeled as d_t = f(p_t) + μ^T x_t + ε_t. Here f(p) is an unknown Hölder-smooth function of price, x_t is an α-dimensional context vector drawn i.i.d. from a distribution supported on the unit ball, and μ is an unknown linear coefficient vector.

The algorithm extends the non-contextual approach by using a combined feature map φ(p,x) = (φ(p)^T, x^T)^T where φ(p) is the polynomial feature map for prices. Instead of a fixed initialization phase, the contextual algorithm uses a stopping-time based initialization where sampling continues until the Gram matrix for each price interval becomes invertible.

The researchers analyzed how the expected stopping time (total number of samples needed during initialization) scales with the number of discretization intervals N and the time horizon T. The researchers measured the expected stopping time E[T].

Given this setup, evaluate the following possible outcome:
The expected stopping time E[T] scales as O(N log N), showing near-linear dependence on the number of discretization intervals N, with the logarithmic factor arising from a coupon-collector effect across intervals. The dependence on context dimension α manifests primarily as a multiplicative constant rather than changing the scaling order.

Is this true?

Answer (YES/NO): NO